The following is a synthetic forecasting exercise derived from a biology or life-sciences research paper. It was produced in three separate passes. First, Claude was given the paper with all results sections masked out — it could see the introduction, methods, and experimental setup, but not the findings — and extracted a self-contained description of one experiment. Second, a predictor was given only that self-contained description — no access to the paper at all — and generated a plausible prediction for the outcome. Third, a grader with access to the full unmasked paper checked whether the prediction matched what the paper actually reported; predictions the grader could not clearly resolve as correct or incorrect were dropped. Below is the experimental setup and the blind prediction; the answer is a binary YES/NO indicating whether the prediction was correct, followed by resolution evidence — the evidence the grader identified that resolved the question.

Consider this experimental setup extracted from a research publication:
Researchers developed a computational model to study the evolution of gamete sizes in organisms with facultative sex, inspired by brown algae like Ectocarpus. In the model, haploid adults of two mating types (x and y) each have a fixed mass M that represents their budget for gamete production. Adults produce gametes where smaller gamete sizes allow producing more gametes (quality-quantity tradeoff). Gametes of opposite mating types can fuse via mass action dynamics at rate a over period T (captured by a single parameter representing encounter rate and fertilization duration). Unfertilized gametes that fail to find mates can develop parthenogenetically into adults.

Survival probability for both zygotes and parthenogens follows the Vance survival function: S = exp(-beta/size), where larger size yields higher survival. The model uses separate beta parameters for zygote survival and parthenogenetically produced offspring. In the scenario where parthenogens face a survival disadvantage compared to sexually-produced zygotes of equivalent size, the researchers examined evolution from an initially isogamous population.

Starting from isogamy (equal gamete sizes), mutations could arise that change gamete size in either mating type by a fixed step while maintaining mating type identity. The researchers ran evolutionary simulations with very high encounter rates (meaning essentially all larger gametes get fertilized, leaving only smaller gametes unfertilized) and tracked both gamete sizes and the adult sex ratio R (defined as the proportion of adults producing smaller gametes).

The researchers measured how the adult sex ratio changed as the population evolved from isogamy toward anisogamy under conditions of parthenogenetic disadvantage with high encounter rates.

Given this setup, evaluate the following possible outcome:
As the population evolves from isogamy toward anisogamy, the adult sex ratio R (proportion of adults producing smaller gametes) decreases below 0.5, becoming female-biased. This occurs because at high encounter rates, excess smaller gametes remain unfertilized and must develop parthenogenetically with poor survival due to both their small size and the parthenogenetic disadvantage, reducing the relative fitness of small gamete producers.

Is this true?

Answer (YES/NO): NO